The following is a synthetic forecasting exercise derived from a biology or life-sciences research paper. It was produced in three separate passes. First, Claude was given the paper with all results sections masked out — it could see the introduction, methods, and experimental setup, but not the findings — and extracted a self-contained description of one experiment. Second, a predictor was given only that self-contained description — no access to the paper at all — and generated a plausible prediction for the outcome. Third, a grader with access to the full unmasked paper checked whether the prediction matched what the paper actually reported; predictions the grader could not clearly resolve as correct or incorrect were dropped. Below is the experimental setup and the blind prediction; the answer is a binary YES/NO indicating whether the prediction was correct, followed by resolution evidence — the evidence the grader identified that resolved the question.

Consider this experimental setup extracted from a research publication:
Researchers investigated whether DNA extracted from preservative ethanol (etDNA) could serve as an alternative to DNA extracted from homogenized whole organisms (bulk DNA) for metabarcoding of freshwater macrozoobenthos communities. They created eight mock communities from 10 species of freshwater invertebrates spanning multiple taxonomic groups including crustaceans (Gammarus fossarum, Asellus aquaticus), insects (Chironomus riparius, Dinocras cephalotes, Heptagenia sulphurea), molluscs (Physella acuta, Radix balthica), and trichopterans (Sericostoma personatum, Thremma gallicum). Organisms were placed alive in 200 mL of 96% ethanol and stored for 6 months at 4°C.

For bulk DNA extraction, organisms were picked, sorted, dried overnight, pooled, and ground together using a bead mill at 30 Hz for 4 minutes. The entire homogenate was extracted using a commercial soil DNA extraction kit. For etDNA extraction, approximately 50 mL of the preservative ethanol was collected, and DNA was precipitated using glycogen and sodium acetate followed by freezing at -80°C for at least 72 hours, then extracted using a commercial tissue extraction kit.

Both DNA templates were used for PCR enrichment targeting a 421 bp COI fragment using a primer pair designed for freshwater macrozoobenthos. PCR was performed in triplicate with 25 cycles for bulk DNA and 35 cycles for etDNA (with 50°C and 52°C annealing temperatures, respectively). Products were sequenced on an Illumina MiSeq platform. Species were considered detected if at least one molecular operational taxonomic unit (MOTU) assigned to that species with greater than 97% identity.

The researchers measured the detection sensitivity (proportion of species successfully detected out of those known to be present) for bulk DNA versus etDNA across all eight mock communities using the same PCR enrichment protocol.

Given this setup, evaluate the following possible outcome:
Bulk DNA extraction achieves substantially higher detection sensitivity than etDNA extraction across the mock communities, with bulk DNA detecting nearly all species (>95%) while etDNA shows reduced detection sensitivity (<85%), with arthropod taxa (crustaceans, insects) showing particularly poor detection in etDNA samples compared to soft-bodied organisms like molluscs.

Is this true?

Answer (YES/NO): NO